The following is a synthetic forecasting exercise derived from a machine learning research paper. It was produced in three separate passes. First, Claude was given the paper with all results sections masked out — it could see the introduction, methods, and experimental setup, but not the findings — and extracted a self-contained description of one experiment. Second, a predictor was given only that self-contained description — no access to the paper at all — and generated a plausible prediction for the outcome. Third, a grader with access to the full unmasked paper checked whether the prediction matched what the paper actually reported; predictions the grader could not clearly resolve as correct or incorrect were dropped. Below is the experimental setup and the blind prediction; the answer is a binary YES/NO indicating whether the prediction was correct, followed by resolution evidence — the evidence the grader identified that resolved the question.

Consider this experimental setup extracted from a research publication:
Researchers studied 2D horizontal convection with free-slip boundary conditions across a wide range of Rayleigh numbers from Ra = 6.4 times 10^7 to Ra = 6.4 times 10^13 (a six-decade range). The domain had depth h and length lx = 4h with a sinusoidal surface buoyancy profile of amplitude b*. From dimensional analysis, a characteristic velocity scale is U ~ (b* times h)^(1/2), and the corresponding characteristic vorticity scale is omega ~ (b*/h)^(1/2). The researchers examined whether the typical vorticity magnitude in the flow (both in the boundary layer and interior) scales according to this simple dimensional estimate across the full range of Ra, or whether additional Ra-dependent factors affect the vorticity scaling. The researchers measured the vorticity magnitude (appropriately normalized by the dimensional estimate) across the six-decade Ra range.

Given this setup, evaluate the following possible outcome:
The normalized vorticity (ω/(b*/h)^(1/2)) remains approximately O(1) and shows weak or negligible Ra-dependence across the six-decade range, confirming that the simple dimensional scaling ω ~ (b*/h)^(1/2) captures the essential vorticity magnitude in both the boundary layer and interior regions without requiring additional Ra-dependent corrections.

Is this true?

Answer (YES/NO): YES